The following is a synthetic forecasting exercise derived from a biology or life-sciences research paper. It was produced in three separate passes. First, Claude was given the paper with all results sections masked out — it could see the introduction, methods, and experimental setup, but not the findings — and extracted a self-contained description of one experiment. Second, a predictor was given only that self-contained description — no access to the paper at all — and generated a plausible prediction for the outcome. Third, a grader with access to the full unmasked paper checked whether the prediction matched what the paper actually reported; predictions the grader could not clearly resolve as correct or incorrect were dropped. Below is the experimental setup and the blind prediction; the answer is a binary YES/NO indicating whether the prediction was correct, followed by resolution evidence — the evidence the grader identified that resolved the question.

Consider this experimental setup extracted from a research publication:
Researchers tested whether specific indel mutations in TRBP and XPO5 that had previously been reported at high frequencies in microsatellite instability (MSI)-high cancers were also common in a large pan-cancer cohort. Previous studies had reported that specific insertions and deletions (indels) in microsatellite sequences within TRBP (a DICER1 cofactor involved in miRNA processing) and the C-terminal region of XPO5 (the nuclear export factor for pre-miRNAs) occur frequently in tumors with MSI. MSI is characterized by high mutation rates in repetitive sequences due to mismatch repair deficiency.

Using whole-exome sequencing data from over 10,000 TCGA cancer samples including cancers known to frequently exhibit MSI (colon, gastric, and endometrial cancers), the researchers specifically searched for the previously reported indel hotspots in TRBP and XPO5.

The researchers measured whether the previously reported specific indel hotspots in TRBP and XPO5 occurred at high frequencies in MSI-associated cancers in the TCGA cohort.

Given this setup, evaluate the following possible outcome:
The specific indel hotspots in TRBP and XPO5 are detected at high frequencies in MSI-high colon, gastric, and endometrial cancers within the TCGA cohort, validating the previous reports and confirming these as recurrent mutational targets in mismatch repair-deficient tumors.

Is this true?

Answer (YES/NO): NO